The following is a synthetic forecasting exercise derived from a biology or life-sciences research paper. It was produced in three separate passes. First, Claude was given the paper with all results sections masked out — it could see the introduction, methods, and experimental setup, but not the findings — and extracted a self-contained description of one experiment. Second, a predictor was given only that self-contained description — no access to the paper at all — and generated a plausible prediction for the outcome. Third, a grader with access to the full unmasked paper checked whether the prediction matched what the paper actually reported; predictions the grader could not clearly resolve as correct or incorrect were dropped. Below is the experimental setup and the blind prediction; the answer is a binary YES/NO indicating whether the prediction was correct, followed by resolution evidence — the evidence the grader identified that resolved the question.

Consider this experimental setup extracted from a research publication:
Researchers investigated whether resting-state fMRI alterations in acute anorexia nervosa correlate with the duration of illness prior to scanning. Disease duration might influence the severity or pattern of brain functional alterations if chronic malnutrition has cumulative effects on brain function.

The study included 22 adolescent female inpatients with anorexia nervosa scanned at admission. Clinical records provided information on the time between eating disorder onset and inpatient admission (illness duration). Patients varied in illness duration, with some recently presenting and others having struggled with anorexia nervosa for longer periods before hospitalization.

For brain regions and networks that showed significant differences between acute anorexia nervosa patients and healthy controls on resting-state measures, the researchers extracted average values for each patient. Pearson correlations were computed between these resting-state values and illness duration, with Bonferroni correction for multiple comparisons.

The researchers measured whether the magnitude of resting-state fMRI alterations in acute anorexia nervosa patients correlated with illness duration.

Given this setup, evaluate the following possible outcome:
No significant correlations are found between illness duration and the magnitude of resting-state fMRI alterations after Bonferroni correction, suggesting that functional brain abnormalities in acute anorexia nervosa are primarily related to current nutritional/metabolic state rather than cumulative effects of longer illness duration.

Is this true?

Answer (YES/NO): YES